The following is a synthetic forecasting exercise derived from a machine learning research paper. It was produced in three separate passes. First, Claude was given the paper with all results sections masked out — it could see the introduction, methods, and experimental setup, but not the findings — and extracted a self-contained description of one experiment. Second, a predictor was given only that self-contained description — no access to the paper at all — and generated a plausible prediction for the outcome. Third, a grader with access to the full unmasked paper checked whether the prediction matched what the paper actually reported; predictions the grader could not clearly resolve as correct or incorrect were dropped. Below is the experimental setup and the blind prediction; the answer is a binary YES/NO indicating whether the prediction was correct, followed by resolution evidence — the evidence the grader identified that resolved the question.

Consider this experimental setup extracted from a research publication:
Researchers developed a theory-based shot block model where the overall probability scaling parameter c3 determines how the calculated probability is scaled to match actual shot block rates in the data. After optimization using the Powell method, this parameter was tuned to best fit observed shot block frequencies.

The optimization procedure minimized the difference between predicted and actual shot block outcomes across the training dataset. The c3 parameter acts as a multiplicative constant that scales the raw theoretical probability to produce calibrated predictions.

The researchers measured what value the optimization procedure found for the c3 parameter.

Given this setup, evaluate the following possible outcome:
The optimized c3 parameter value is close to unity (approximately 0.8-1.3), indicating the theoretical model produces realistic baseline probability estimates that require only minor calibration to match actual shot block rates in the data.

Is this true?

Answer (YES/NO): NO